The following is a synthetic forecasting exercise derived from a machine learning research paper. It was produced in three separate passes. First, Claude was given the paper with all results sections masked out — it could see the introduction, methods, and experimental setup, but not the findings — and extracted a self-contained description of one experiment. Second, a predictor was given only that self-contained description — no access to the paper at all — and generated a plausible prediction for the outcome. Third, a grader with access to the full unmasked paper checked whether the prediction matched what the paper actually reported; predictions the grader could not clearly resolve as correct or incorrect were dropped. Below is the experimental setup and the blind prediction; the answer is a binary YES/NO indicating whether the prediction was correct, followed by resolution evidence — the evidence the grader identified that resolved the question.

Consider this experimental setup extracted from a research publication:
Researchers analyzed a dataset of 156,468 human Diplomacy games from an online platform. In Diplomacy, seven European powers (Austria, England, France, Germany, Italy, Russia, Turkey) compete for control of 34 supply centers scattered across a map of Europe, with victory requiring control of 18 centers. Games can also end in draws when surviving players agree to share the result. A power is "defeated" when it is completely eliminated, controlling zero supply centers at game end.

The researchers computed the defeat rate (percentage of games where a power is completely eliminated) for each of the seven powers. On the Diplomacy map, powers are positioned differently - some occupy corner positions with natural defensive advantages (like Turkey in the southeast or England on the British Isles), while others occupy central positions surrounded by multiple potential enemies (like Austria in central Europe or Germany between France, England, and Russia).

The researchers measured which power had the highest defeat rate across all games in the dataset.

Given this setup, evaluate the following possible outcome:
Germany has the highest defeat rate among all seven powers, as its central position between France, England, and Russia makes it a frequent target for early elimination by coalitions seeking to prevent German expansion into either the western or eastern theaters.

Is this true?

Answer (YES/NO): NO